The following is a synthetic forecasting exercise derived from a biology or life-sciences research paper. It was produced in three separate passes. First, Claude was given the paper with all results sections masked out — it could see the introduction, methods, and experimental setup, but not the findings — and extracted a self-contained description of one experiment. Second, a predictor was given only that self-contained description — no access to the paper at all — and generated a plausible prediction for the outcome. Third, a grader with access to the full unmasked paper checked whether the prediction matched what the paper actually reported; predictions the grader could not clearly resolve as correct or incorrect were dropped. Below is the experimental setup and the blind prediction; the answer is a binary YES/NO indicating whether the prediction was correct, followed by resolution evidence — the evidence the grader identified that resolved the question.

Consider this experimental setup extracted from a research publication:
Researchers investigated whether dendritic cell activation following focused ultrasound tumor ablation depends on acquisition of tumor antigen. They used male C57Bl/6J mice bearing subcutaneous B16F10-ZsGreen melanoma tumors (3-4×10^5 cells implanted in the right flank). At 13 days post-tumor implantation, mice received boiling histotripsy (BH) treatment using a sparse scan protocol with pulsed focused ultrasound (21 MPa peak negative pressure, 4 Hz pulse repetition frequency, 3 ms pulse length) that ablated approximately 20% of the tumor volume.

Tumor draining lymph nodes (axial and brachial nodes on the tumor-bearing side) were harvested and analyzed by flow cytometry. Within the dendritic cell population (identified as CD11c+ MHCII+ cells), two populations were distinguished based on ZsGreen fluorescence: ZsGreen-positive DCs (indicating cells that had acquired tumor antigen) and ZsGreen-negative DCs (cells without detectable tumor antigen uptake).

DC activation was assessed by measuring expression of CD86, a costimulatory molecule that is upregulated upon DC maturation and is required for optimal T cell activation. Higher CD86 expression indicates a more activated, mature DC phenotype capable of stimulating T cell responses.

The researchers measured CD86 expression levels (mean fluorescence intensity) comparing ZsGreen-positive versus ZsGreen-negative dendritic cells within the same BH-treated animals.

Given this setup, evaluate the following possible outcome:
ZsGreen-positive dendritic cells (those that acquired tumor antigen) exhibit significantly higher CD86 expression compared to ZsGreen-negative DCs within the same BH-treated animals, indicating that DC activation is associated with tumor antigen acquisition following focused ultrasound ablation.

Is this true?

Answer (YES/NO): YES